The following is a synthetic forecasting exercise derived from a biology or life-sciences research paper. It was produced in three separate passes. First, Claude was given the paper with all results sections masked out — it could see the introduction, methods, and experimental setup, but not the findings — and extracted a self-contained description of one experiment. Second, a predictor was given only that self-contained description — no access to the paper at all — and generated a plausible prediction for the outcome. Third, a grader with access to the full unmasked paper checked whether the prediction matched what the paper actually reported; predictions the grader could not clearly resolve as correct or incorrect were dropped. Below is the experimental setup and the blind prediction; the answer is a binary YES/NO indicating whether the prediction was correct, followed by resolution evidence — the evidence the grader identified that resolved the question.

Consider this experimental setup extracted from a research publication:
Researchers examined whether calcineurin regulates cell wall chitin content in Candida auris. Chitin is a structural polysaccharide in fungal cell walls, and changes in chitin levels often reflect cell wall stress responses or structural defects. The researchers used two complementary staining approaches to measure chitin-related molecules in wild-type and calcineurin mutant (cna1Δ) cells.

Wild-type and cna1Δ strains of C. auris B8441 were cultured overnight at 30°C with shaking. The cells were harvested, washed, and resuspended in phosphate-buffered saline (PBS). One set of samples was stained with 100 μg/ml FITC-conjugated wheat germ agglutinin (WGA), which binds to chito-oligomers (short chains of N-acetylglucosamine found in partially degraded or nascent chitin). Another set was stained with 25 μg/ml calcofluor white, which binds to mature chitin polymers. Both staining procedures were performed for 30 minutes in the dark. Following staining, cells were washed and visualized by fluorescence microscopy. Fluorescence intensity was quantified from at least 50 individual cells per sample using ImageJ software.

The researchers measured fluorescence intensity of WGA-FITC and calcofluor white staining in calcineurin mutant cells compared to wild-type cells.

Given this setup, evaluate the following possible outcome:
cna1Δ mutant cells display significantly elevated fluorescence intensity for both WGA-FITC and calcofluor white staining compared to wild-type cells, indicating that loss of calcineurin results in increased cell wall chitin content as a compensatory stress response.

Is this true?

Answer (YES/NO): NO